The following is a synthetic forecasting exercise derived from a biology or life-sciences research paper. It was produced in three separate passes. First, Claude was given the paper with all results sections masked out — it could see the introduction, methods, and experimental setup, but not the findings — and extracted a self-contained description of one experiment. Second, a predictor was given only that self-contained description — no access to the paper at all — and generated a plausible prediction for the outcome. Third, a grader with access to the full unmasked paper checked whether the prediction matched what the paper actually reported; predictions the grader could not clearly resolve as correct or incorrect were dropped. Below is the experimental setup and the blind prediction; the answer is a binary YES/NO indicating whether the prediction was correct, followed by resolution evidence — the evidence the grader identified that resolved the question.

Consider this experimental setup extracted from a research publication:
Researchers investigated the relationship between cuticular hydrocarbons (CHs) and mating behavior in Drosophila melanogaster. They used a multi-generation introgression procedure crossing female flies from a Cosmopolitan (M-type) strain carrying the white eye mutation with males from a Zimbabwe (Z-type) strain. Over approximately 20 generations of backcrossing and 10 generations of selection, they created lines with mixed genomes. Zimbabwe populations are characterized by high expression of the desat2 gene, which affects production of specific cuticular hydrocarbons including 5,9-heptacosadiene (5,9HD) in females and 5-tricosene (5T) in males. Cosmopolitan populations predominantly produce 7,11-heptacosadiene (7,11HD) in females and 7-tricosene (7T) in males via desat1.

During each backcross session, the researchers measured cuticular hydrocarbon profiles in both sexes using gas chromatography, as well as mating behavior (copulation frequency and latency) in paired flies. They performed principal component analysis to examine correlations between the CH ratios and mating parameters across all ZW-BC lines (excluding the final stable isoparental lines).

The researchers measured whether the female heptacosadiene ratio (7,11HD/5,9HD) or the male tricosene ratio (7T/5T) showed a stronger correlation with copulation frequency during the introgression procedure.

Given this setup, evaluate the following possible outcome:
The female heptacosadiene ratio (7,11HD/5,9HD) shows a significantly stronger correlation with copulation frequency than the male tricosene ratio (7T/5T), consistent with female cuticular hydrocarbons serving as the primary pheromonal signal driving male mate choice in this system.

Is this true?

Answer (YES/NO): YES